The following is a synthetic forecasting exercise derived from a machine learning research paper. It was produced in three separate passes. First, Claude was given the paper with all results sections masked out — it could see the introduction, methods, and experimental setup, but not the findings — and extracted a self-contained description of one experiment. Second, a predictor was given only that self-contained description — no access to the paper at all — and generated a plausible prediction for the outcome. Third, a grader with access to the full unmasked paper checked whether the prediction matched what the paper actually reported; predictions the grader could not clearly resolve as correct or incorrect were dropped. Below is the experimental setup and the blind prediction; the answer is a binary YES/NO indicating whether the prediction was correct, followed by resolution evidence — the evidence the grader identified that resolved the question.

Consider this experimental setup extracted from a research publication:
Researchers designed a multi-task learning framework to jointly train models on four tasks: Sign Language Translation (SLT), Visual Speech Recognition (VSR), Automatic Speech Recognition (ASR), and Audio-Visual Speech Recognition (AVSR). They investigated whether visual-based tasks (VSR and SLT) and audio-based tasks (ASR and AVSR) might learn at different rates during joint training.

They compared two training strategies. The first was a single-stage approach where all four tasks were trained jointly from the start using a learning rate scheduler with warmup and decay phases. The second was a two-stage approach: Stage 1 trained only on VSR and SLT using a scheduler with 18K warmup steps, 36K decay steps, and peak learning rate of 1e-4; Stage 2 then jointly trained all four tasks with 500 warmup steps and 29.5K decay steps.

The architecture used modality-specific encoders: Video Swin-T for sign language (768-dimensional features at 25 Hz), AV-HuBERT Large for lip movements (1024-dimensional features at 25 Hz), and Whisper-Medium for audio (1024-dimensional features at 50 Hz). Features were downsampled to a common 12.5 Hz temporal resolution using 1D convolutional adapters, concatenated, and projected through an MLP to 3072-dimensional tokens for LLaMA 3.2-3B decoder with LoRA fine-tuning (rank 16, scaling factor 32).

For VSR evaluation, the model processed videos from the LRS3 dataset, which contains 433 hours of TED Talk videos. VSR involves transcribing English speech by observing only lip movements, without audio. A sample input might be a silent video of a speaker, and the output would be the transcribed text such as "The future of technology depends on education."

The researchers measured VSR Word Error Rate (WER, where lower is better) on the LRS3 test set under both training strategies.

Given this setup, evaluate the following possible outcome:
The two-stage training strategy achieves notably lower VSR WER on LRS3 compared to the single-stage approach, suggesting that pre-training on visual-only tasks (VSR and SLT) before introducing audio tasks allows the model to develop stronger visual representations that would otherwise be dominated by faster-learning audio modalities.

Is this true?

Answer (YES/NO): YES